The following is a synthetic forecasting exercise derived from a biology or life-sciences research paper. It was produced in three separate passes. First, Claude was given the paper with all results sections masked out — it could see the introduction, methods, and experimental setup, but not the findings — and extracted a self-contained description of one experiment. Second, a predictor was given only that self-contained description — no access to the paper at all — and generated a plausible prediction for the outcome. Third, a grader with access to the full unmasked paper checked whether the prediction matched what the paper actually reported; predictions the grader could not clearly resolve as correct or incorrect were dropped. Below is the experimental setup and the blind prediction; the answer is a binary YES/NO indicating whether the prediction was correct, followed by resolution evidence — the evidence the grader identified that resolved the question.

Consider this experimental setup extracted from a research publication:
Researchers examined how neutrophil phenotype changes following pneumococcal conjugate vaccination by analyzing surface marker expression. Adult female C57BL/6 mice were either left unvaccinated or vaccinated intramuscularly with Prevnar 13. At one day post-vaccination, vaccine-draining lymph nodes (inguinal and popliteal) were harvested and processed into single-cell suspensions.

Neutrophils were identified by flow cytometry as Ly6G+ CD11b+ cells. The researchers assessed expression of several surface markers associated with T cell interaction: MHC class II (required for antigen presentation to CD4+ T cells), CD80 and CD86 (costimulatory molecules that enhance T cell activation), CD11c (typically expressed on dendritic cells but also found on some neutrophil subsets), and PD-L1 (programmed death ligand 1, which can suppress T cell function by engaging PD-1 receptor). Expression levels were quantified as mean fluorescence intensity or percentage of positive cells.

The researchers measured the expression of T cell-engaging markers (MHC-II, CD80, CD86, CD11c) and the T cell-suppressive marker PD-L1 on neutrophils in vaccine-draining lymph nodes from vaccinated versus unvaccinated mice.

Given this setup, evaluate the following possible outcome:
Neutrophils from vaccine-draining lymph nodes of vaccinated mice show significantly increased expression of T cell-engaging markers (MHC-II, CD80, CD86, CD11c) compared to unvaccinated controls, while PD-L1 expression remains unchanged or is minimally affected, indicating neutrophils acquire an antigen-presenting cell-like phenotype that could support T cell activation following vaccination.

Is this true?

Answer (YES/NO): NO